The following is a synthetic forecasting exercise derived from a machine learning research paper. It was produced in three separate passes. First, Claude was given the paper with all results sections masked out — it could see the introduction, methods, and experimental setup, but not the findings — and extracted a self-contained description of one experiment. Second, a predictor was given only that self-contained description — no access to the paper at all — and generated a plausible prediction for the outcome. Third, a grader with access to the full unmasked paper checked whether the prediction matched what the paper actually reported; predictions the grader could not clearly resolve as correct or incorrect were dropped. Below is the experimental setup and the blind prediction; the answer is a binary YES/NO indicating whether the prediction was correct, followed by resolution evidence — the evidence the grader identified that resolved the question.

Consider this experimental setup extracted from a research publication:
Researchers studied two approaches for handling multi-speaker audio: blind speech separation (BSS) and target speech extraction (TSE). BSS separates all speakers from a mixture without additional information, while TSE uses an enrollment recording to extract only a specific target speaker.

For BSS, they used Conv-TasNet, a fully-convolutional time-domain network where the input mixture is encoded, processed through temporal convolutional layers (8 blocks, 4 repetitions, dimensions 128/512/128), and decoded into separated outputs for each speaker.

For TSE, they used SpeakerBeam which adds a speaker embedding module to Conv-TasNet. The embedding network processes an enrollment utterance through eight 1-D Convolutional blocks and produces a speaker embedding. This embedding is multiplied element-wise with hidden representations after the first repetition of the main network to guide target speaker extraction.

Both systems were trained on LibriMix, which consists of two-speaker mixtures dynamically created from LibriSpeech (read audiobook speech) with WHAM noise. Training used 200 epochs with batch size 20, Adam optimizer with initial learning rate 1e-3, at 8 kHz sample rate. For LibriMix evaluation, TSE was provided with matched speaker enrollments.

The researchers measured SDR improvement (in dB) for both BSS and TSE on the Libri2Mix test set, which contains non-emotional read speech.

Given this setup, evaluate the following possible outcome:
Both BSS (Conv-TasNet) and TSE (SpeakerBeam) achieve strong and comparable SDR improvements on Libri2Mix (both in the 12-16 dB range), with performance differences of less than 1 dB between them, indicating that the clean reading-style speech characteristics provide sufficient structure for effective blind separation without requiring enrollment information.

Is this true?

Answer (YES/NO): YES